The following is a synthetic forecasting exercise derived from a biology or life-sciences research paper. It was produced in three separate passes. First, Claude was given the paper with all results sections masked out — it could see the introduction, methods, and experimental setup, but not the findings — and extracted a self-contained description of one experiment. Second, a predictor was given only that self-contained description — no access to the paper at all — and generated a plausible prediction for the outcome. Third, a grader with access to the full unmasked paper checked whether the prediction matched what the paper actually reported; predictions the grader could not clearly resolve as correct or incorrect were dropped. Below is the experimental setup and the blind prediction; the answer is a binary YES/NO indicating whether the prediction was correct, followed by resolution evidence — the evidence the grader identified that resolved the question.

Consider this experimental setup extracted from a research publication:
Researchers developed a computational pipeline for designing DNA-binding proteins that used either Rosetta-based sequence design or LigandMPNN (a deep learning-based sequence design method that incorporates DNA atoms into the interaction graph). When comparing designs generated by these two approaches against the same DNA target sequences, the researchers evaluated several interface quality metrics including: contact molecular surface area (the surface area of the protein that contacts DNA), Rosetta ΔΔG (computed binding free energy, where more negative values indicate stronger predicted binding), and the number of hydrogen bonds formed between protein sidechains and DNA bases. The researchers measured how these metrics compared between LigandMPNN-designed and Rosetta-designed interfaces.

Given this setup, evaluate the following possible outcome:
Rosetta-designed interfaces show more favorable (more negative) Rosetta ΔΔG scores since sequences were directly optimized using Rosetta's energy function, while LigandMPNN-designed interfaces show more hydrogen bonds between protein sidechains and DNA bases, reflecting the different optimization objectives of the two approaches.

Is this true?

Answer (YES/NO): NO